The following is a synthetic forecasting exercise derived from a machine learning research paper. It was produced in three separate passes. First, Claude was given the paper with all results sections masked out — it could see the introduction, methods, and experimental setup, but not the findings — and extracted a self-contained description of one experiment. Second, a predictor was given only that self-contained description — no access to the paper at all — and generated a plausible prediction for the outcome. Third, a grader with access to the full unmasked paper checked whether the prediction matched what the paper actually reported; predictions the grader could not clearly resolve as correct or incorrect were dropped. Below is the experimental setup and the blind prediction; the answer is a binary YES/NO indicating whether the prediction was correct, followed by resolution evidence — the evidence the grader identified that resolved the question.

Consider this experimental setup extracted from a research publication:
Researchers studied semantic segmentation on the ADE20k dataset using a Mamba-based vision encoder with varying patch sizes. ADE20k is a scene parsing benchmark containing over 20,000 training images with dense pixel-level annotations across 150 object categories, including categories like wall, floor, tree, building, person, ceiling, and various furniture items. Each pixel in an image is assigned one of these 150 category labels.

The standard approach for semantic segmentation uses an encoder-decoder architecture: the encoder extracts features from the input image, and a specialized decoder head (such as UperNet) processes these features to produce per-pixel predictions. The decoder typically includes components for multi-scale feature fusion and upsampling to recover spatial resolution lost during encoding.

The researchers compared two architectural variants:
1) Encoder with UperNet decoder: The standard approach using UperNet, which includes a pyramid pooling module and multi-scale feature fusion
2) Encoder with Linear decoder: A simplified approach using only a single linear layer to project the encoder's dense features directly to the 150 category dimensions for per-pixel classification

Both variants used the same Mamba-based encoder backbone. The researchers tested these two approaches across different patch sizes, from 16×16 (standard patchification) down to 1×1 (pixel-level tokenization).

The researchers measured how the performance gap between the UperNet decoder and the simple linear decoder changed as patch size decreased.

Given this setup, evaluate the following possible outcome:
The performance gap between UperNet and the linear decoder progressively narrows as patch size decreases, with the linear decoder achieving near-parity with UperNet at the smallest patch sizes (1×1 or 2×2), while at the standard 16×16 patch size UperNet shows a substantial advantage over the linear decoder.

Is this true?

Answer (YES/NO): YES